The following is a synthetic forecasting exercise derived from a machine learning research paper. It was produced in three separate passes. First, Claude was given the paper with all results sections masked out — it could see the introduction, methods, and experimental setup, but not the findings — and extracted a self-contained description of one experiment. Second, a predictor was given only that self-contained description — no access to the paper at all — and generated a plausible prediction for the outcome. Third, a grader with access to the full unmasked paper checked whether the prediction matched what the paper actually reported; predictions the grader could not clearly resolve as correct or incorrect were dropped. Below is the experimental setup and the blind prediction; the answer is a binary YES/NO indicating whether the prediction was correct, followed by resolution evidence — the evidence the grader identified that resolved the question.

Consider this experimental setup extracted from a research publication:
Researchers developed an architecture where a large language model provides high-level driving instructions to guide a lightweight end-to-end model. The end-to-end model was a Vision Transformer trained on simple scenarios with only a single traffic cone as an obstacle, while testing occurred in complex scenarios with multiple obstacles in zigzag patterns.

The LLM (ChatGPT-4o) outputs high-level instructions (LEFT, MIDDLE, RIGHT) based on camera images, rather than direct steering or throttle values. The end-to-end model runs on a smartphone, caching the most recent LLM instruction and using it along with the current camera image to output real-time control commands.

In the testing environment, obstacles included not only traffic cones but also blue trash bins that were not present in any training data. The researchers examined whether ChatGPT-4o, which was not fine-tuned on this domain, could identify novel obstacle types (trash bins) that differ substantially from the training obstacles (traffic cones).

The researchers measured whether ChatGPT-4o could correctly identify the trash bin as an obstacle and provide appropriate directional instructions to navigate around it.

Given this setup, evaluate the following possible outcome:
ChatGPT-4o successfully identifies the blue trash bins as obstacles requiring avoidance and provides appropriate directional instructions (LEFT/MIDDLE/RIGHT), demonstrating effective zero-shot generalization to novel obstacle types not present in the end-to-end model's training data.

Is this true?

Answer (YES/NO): YES